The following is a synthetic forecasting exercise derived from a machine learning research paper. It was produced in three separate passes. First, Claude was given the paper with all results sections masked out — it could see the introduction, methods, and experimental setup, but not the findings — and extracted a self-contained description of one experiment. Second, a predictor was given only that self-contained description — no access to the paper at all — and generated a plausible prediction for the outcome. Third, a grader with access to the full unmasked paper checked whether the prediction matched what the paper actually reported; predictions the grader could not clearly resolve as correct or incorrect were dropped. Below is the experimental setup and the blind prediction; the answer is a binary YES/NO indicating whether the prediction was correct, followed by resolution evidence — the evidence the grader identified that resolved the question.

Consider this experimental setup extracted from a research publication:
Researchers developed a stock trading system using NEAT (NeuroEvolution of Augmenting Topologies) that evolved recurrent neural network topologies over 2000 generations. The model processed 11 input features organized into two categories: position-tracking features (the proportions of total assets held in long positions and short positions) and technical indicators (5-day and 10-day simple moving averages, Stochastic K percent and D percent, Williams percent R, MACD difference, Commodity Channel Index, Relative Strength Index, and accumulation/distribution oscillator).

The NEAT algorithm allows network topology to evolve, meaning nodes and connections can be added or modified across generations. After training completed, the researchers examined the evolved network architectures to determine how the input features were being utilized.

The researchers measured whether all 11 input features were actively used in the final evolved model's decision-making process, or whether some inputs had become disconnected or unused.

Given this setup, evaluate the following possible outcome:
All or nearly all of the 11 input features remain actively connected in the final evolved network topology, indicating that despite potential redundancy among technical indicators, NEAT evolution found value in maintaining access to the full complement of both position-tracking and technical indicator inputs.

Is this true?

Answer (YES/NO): NO